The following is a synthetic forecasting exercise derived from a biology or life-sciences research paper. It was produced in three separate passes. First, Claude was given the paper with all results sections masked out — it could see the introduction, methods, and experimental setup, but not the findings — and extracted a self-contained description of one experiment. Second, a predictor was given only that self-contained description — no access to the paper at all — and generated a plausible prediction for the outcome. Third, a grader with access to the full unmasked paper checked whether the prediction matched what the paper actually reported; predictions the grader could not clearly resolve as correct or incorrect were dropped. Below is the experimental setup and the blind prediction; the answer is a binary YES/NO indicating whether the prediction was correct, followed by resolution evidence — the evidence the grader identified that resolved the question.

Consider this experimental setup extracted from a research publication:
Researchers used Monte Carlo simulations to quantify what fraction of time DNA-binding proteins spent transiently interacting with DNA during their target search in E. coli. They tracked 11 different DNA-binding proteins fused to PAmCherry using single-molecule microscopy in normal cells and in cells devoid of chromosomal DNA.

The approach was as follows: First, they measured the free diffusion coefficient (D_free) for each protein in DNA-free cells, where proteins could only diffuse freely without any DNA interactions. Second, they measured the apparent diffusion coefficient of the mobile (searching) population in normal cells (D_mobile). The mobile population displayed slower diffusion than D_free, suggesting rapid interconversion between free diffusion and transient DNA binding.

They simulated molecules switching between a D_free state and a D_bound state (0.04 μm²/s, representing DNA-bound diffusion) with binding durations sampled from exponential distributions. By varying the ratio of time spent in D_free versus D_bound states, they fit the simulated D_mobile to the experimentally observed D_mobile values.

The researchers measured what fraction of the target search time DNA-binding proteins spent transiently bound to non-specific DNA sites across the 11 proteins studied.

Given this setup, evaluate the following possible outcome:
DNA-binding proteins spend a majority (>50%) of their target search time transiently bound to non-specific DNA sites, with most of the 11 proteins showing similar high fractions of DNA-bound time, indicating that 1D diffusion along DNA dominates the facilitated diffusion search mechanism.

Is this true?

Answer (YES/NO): NO